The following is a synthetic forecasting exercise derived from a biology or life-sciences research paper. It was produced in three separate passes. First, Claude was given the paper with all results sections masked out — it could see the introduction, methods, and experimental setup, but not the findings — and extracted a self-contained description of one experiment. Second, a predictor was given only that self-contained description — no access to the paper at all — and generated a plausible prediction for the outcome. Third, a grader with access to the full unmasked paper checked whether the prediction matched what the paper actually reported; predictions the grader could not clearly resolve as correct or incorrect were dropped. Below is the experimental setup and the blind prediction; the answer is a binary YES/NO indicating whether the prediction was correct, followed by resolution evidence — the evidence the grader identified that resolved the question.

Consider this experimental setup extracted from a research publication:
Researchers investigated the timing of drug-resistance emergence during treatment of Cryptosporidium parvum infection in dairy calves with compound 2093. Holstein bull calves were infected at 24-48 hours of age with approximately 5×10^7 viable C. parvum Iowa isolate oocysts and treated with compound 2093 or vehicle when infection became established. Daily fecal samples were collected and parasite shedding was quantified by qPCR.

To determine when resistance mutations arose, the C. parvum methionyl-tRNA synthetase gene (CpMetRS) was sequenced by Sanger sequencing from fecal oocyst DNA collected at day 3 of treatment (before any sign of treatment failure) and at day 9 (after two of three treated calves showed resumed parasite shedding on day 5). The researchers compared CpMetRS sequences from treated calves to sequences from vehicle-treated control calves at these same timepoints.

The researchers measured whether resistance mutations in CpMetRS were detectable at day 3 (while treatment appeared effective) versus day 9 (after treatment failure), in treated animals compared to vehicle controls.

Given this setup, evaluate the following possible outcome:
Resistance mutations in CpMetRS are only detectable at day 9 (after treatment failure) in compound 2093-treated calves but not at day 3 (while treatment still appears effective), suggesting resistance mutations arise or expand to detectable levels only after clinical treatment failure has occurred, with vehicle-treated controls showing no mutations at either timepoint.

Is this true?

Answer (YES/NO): YES